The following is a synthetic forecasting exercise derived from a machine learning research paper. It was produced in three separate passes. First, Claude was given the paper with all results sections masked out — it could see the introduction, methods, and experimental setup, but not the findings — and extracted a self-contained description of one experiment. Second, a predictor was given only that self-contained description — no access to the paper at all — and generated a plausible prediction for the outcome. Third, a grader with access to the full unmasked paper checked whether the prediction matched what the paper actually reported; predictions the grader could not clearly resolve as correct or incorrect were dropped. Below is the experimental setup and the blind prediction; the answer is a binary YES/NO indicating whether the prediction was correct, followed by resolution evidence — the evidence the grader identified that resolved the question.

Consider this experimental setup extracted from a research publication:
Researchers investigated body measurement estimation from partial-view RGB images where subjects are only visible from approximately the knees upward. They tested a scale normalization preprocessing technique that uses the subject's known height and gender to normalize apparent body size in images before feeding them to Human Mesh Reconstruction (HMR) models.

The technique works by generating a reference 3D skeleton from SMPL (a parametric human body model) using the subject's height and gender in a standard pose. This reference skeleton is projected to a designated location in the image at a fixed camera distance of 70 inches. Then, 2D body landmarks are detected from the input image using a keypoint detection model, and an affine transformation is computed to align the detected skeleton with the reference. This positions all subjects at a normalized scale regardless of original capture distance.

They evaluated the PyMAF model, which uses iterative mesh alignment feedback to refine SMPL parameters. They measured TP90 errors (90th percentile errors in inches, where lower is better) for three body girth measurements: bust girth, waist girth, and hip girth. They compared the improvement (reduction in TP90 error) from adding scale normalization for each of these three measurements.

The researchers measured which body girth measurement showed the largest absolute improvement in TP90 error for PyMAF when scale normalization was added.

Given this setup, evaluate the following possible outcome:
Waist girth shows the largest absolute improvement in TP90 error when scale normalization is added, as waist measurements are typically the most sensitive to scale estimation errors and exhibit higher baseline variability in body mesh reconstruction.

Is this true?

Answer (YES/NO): NO